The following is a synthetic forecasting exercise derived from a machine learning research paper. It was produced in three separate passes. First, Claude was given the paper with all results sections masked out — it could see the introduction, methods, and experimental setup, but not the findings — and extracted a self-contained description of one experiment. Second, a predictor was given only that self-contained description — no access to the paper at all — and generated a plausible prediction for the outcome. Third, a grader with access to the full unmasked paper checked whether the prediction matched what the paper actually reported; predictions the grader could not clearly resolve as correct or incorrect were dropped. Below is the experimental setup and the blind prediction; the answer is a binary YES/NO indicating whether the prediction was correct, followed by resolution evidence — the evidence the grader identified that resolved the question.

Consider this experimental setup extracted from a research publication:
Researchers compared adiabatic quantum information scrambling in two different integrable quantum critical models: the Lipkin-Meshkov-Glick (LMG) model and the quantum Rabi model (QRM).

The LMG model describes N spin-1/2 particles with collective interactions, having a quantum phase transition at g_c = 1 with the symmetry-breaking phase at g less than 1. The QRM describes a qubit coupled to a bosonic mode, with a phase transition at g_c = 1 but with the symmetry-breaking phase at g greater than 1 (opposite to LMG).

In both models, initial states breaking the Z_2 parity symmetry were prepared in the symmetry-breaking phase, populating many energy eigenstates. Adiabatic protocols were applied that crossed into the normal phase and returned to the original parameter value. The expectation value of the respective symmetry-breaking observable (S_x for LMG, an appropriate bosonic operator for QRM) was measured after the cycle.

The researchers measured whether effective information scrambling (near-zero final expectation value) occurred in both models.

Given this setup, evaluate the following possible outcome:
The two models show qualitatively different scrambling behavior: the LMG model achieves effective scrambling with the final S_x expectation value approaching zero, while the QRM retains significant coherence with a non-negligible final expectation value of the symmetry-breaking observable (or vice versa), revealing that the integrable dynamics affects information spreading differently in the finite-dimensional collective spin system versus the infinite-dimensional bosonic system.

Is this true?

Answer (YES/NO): NO